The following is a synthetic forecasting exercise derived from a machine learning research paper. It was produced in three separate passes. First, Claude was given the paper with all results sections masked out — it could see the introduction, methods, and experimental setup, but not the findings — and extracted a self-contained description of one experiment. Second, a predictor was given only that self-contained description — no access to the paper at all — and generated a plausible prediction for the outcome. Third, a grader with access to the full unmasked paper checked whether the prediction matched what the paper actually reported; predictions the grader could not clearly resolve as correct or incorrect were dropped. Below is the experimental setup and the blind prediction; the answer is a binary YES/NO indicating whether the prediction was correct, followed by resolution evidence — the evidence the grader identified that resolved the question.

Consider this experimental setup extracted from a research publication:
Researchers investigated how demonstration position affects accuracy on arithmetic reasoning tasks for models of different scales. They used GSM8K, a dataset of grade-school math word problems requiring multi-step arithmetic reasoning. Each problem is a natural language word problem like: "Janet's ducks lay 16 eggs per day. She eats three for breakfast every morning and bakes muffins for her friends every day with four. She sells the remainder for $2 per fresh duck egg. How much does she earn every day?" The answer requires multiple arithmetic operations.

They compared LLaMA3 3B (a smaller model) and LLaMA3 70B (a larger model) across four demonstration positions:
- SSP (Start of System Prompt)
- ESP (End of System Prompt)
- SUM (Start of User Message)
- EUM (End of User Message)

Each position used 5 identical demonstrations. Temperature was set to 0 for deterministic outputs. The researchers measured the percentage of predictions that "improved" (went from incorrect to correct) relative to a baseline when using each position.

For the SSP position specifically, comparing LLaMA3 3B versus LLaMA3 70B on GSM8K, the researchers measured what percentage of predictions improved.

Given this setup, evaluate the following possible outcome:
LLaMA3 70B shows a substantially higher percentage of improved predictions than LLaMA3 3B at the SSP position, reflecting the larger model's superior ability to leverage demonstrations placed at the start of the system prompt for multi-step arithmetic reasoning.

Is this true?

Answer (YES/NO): NO